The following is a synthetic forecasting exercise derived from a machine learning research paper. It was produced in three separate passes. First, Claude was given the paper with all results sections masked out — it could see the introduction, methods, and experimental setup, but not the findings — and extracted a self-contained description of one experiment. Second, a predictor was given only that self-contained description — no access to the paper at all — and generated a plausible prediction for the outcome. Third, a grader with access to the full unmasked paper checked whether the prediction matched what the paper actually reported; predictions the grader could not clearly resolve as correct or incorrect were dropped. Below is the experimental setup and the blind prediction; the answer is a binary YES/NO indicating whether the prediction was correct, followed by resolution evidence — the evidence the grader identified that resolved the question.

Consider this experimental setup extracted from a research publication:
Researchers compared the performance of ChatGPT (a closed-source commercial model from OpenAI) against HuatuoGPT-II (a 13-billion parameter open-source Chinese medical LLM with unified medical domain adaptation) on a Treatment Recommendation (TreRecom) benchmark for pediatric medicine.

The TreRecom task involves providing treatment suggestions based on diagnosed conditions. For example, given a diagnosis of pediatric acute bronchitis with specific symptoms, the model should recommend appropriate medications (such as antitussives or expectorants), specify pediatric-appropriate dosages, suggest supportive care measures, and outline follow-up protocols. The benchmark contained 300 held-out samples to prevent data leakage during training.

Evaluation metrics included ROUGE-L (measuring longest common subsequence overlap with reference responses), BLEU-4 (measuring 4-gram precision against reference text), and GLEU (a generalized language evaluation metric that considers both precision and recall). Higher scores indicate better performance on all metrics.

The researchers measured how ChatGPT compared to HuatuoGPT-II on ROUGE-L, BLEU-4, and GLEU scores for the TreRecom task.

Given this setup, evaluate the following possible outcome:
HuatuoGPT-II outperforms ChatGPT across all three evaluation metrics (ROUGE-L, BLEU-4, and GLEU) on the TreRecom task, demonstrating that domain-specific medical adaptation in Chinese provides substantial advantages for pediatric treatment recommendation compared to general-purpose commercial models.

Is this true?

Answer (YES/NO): NO